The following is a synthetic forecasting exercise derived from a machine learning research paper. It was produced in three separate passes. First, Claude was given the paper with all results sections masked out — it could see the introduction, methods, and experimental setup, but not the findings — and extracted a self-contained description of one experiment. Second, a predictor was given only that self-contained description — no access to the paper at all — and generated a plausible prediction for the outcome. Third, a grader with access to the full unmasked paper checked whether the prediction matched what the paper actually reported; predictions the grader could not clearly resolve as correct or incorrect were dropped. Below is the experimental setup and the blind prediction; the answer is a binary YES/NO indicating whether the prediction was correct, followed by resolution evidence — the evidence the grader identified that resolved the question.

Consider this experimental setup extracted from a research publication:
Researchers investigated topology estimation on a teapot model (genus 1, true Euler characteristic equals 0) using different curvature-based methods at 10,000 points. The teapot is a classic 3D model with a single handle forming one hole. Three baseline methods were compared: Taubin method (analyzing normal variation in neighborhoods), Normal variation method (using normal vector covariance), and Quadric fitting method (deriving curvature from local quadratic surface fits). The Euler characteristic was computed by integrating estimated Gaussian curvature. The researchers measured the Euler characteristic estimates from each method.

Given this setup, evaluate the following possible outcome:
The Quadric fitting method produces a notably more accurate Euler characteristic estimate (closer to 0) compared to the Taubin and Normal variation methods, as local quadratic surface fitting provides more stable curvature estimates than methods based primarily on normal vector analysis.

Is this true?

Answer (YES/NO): YES